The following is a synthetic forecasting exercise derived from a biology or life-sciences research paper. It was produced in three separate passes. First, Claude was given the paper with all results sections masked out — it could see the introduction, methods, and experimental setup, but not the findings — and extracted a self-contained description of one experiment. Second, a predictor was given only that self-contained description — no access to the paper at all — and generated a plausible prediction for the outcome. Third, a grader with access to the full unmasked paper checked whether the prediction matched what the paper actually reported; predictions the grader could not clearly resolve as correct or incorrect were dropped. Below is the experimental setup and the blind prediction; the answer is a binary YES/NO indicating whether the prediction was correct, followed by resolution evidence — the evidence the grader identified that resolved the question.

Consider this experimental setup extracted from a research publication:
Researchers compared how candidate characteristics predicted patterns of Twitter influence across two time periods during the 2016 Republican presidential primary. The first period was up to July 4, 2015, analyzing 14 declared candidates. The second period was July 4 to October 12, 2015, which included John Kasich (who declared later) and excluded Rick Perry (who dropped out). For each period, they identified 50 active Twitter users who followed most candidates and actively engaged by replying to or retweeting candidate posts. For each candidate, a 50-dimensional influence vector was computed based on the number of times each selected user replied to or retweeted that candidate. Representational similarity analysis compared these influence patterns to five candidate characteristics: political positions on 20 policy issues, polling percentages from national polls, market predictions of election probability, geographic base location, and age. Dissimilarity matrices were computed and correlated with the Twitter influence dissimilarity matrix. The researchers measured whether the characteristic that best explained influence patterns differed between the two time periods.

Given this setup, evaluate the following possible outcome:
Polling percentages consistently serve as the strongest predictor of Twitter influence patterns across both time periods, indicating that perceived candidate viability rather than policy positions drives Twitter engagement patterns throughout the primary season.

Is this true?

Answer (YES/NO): NO